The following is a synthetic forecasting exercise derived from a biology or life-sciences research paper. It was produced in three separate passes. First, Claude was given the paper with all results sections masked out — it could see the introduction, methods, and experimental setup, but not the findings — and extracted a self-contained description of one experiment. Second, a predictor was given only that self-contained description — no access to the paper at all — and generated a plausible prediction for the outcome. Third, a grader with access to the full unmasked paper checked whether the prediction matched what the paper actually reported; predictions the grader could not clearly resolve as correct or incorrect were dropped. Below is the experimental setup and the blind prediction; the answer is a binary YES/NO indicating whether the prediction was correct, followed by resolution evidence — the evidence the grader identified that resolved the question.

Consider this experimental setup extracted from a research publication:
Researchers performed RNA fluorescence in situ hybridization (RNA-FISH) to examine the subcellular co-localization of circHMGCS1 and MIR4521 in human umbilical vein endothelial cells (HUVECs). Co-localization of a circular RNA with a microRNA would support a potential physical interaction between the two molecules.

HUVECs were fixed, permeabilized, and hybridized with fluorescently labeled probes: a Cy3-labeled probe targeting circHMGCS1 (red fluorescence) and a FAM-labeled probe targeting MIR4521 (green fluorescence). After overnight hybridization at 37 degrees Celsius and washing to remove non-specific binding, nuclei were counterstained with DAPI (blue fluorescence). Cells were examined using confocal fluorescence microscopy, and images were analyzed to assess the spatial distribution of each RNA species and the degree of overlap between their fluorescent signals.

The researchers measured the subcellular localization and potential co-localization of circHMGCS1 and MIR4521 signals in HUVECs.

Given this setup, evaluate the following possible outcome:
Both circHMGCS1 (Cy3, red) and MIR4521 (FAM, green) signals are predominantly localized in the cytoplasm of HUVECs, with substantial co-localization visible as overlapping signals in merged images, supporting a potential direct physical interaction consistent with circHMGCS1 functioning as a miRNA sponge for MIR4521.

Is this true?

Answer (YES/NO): YES